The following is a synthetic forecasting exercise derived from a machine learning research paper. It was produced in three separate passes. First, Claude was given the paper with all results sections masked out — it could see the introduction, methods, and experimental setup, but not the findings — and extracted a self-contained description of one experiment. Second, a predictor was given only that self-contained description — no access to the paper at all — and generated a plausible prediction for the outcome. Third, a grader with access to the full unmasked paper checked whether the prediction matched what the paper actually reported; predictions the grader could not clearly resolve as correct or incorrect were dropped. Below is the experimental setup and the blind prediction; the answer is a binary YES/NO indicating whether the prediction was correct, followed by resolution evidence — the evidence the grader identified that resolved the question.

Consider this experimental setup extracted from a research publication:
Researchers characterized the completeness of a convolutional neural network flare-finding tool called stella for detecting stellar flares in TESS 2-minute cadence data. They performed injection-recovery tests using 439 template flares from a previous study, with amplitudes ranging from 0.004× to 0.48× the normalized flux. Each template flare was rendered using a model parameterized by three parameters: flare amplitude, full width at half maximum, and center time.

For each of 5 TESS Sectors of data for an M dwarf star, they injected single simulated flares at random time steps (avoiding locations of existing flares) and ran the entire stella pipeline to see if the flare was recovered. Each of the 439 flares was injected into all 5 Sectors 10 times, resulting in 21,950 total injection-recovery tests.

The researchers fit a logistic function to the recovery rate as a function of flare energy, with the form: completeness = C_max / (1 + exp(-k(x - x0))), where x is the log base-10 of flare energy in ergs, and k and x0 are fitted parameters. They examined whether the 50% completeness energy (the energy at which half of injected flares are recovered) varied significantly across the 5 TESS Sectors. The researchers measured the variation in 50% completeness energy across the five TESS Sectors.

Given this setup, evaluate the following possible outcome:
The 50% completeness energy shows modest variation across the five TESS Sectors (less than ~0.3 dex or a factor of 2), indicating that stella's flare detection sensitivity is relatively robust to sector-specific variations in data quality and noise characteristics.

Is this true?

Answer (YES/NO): NO